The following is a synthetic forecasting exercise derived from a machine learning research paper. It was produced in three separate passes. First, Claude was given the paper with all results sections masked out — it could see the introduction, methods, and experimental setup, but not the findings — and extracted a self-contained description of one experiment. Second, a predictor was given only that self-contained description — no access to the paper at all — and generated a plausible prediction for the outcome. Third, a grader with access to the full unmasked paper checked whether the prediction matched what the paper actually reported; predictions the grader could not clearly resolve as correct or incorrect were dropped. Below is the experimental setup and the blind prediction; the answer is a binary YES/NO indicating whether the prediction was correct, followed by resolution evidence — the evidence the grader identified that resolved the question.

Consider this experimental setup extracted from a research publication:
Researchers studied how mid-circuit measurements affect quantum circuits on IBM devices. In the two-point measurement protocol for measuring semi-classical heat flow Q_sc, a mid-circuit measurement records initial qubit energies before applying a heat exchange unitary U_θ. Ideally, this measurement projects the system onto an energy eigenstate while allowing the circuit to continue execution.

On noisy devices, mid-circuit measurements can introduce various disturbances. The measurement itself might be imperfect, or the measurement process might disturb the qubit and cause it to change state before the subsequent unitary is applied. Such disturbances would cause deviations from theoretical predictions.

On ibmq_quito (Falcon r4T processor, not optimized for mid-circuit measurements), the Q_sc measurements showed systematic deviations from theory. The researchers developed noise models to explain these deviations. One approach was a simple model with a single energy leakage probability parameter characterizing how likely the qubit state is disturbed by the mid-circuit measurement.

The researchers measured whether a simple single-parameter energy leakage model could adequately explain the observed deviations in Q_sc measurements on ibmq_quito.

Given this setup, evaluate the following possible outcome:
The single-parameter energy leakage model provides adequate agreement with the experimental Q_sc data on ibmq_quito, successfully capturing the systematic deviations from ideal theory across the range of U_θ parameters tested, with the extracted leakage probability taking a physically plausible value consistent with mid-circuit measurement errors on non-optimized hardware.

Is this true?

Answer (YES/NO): NO